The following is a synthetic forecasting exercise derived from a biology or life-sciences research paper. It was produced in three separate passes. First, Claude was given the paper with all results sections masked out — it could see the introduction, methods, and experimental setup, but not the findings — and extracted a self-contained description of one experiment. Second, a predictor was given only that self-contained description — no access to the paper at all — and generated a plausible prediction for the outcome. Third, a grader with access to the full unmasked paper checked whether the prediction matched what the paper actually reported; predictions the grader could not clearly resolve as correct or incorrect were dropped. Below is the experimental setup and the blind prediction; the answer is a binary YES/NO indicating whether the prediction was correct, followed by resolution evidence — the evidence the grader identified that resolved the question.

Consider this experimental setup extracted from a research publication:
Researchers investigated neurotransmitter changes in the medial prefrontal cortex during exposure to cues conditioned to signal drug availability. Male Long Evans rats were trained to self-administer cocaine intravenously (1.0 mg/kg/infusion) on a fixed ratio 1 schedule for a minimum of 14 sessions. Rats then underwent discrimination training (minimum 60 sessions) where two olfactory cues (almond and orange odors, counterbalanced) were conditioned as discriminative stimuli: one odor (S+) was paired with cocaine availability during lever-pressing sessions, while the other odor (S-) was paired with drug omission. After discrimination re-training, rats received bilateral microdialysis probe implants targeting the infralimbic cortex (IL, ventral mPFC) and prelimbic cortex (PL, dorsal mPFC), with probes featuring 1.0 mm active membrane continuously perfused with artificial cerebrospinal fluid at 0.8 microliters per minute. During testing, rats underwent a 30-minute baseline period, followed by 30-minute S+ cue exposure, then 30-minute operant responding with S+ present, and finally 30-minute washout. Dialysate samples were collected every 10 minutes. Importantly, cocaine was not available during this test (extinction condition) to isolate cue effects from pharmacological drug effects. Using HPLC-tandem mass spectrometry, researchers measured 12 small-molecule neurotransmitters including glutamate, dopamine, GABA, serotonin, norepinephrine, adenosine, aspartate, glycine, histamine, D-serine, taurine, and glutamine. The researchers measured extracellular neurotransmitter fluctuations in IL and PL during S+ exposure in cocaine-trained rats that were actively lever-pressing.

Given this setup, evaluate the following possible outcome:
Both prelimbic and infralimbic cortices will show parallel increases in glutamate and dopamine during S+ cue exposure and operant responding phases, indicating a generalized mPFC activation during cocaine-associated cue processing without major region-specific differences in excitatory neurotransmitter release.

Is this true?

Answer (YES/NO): NO